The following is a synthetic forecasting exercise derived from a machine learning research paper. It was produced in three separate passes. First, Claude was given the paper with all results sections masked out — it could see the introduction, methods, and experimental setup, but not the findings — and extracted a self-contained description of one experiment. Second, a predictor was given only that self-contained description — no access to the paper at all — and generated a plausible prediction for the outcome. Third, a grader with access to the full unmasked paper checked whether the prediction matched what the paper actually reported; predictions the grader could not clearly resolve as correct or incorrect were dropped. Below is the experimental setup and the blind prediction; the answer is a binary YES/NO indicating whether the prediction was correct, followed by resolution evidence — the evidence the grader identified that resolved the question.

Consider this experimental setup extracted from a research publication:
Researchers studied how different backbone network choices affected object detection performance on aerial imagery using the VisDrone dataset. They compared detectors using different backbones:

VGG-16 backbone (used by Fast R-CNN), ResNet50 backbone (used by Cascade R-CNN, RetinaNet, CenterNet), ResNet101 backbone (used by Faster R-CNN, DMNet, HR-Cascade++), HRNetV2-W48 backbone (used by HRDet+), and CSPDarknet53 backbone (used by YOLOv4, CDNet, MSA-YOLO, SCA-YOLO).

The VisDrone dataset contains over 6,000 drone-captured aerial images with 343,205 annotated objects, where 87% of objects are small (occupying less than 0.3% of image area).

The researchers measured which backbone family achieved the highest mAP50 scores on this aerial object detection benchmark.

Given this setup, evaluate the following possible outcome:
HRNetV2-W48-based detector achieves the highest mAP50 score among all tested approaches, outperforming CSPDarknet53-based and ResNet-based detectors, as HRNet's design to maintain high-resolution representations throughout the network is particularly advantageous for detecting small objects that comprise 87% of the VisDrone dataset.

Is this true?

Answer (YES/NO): NO